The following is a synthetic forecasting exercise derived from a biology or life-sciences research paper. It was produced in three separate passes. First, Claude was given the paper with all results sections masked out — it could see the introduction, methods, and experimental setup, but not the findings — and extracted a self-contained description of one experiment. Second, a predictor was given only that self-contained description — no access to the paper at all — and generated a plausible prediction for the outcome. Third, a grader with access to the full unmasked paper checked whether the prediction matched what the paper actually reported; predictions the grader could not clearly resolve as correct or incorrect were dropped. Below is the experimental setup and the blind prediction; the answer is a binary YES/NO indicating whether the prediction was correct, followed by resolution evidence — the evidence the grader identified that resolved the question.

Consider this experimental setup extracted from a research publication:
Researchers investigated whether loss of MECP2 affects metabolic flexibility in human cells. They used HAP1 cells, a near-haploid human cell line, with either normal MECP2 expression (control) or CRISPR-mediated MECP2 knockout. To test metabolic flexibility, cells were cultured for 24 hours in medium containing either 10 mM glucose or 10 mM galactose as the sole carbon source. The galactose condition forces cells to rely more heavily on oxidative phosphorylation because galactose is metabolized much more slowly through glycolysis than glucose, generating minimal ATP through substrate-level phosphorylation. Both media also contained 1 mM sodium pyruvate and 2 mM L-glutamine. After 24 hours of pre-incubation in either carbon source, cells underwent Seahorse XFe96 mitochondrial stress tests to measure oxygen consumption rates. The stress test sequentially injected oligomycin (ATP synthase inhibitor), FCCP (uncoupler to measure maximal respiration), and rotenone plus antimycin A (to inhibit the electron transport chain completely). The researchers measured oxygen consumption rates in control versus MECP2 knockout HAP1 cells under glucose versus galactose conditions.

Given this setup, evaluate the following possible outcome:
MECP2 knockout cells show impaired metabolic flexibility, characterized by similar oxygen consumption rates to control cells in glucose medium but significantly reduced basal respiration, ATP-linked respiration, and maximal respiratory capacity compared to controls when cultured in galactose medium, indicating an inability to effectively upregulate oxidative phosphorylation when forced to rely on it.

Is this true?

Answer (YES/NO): NO